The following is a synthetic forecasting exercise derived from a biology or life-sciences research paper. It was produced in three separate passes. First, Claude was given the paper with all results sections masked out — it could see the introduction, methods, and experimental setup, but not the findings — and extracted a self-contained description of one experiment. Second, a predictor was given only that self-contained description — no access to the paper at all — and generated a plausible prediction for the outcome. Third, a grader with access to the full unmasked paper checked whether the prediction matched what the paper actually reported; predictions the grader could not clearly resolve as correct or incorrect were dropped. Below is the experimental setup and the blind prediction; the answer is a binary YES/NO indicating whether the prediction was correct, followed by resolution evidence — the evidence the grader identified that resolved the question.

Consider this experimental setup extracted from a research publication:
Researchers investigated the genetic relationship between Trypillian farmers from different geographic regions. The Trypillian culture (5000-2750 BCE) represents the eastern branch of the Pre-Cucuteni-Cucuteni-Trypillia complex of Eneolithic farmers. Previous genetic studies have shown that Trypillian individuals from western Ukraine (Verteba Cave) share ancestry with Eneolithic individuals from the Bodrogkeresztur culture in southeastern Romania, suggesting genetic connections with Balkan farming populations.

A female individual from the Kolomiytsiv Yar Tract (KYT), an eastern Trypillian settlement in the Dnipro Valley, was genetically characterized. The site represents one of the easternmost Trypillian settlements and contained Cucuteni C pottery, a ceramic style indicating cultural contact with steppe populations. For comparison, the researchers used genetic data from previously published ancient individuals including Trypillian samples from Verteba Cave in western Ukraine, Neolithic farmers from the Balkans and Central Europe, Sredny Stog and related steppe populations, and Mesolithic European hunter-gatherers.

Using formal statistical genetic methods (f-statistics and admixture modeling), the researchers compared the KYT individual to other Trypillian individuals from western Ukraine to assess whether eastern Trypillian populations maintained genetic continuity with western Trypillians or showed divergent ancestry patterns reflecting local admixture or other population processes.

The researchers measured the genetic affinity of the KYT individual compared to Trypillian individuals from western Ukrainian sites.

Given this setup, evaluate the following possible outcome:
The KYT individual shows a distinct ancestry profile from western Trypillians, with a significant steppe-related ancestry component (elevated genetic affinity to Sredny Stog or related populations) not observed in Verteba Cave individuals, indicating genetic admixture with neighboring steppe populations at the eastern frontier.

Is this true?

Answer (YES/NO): NO